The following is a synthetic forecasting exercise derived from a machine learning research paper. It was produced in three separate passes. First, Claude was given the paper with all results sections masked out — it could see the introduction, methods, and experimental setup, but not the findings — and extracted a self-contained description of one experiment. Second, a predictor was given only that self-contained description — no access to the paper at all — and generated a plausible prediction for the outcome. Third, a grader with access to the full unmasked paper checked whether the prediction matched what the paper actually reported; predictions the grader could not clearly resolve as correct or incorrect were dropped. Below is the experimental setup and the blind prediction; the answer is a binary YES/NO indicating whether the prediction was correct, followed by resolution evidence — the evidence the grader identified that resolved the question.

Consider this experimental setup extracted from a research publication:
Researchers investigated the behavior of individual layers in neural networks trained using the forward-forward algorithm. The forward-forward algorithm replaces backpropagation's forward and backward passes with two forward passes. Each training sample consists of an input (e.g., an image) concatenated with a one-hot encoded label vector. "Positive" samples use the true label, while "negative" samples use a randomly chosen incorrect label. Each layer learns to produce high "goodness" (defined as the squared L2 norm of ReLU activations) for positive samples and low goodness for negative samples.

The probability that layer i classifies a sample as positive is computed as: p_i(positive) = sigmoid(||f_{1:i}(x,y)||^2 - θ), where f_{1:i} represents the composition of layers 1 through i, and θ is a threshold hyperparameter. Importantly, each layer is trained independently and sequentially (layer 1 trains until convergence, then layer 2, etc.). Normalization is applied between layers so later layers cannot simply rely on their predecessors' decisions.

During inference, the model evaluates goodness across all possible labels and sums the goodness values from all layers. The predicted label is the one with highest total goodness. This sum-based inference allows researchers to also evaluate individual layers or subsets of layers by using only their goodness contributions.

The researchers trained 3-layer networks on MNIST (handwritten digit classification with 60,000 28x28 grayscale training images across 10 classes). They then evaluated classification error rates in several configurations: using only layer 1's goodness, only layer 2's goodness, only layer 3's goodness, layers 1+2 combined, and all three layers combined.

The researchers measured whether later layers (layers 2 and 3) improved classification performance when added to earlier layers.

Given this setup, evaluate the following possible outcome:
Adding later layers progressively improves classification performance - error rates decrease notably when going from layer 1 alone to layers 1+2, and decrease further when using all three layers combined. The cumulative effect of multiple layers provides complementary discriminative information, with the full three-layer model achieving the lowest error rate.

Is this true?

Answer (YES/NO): NO